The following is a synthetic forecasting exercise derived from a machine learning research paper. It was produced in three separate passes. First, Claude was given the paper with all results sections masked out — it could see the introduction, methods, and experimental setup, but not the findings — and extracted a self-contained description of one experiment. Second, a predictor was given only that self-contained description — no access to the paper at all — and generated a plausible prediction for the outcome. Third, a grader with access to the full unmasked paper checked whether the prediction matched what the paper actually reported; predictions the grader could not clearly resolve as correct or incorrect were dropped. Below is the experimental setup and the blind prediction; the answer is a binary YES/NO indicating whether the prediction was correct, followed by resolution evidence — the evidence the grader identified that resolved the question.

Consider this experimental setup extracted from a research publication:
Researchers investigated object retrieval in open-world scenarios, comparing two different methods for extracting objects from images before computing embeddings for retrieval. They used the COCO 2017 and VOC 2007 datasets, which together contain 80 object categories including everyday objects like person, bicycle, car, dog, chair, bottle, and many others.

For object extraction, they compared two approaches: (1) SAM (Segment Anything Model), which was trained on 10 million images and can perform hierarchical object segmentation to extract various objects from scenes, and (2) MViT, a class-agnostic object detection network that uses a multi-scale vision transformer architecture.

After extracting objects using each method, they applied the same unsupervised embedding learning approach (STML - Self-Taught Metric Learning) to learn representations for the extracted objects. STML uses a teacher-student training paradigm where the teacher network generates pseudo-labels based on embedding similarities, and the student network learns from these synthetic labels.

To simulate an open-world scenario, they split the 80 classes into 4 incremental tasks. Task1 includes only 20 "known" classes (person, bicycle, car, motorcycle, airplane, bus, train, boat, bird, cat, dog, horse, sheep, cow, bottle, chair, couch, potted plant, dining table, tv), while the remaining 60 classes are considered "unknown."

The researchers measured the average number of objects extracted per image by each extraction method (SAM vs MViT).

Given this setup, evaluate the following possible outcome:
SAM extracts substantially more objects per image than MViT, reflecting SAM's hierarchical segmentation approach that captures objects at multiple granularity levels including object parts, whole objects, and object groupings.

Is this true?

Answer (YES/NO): YES